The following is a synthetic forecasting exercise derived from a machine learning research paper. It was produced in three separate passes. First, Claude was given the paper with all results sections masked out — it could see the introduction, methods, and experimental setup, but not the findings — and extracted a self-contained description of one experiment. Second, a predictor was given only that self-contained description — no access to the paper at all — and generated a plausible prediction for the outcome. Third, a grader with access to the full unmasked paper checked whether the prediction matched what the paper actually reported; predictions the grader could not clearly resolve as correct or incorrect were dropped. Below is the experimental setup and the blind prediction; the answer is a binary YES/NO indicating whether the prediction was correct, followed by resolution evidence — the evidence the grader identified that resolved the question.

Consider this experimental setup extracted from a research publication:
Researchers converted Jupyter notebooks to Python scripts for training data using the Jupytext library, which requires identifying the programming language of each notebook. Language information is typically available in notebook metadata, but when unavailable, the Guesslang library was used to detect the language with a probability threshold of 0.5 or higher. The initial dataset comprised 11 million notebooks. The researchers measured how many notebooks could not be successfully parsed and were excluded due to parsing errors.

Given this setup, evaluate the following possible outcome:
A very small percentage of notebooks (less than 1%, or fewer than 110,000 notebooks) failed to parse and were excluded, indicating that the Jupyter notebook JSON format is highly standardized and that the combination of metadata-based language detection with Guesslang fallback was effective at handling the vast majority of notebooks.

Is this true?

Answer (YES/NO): NO